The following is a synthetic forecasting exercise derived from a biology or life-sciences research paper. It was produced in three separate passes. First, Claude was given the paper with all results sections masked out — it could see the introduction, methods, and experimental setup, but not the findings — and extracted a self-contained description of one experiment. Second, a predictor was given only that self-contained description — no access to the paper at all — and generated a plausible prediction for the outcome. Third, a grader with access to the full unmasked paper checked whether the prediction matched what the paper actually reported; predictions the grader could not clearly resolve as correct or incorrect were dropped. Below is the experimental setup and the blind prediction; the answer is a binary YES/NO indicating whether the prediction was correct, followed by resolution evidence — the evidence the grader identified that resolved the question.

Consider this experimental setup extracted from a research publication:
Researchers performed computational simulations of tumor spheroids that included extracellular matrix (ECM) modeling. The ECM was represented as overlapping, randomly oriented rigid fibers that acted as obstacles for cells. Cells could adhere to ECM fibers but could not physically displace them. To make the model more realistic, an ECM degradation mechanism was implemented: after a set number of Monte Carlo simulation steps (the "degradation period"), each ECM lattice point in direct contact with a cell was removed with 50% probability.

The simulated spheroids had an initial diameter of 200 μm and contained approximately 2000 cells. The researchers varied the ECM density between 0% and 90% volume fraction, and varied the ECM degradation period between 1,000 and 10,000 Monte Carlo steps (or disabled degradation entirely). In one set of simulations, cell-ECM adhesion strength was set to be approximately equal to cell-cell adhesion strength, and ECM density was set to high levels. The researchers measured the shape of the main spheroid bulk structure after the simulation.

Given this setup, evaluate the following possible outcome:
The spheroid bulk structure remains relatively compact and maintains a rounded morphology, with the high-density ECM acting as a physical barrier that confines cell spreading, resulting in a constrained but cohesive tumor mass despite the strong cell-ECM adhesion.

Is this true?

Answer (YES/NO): NO